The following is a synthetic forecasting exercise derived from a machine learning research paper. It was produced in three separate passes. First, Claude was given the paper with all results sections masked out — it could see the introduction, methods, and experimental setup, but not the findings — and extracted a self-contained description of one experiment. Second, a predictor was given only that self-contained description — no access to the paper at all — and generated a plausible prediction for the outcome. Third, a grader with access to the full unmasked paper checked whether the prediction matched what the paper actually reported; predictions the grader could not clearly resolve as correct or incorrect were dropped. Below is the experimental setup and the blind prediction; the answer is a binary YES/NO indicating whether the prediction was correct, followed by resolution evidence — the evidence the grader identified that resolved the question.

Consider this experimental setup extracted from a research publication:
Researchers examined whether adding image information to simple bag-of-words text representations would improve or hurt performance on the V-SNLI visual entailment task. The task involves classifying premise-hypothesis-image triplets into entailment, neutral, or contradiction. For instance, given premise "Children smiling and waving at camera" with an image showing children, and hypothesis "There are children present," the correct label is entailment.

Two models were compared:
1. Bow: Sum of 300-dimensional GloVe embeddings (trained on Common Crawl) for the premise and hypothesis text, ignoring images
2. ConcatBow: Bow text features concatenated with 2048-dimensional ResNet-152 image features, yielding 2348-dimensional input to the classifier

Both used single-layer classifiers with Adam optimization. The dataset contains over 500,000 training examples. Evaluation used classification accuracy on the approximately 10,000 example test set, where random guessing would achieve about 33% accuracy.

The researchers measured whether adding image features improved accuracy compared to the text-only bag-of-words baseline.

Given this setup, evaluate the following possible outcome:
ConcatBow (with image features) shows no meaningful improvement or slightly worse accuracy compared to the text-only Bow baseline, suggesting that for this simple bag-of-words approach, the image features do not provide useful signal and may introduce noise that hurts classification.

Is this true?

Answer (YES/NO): YES